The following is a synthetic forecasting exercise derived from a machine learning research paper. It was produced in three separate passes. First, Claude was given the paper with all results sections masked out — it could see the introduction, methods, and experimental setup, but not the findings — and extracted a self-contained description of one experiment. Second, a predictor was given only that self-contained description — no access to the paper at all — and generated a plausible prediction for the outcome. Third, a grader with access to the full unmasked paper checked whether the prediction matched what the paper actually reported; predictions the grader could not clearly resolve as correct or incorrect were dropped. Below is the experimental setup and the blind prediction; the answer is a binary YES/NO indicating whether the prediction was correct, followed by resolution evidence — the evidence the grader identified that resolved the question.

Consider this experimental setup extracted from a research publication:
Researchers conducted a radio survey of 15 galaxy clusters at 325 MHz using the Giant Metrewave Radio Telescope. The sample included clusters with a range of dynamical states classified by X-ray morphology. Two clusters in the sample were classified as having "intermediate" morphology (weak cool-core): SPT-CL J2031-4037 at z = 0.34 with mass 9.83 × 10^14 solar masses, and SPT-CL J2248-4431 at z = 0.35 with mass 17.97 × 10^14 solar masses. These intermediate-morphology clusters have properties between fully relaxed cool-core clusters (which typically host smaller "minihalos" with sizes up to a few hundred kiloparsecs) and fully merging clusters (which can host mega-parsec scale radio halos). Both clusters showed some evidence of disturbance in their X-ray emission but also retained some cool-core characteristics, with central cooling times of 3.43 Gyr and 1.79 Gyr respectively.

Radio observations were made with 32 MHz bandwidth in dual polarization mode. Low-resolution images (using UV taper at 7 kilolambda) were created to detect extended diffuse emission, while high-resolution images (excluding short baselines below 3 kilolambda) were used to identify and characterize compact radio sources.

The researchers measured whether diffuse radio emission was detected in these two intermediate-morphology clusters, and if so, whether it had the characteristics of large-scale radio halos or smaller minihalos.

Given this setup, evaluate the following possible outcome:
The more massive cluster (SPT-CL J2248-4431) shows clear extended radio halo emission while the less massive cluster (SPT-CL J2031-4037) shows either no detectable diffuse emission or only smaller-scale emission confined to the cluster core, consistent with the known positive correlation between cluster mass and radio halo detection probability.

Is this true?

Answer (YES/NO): NO